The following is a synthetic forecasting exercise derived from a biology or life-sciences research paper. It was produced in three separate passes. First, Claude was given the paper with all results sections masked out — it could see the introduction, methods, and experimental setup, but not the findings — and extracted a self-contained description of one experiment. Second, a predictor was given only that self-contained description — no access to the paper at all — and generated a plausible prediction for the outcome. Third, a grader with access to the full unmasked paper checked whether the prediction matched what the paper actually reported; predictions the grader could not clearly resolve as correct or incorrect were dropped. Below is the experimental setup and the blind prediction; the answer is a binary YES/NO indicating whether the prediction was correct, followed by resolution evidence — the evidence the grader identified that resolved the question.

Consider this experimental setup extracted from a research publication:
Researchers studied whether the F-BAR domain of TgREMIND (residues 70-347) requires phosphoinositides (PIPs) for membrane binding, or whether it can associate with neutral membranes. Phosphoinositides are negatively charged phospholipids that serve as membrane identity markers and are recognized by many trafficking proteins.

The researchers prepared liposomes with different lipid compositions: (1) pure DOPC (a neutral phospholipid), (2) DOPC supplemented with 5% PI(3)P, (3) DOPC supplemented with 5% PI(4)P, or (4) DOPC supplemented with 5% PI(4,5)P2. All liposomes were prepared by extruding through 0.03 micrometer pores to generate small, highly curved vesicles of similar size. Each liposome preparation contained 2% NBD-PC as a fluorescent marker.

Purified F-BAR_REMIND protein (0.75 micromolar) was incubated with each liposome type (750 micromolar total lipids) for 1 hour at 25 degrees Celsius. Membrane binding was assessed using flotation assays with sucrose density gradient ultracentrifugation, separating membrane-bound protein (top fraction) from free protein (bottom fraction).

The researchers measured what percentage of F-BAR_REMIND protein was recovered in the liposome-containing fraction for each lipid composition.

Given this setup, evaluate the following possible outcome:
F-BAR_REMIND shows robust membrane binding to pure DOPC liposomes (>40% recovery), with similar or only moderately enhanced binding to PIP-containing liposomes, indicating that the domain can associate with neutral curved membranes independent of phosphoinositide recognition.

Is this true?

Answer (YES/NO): YES